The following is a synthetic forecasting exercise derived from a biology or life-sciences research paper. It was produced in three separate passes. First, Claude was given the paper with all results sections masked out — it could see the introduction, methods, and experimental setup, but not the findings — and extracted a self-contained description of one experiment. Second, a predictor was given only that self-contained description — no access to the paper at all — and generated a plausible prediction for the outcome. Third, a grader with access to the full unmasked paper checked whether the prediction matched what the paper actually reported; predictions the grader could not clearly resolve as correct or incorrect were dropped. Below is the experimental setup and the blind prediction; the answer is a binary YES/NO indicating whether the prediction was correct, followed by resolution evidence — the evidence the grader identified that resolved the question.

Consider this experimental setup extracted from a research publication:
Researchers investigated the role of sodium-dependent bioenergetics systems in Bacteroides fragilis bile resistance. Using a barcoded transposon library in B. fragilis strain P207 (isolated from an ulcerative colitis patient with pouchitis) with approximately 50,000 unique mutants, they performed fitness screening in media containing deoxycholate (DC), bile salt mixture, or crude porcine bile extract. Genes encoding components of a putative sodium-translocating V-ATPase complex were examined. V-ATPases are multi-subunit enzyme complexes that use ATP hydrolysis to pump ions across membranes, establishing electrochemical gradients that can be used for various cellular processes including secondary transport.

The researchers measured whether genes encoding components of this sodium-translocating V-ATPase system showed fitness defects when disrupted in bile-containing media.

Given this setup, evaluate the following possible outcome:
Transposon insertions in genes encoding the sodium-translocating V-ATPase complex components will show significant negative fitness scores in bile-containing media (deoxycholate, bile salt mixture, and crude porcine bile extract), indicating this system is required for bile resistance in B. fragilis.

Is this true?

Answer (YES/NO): NO